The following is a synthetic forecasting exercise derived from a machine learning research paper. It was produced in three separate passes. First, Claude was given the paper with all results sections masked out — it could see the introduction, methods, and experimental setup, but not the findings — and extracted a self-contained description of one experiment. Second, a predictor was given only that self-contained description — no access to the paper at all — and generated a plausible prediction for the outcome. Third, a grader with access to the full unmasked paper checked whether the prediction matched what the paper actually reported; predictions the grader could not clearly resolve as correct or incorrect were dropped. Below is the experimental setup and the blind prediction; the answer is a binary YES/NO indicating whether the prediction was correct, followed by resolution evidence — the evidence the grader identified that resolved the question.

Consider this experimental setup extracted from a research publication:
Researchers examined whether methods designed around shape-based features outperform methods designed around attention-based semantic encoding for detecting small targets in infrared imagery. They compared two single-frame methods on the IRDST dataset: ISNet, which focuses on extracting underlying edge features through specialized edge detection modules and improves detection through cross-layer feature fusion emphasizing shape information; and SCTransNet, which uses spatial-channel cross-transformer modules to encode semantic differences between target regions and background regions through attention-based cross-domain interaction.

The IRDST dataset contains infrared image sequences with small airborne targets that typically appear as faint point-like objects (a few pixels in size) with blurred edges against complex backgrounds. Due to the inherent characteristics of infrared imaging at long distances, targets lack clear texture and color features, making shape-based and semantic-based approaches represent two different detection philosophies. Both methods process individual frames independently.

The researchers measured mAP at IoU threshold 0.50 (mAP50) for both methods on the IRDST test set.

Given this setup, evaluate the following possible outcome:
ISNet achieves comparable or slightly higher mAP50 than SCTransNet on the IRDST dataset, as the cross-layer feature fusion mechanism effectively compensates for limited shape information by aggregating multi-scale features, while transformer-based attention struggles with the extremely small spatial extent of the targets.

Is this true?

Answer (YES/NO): NO